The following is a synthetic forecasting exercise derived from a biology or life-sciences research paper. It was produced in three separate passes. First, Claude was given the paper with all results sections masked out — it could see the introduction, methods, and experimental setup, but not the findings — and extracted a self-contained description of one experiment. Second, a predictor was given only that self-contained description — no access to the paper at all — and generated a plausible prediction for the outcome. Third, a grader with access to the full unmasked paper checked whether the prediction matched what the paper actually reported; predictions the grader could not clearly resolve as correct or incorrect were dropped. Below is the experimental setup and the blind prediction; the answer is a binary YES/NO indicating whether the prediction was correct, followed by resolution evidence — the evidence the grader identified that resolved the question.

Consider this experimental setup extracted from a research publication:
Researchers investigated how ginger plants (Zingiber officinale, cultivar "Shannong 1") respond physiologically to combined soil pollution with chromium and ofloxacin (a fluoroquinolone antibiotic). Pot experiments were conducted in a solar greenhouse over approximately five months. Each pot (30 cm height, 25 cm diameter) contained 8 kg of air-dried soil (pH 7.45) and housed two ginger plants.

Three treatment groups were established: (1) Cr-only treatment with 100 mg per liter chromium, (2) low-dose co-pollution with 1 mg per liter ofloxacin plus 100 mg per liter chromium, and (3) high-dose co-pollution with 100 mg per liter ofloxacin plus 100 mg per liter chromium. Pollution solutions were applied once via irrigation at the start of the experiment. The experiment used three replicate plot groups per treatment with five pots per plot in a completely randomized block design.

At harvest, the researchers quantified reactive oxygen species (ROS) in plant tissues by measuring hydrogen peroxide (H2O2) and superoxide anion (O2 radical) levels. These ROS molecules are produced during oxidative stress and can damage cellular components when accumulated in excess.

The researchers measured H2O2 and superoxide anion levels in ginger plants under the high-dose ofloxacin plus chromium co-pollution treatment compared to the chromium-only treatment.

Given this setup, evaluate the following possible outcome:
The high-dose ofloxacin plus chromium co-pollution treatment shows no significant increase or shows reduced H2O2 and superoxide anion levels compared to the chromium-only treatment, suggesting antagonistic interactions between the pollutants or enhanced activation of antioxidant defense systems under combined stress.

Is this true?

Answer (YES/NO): NO